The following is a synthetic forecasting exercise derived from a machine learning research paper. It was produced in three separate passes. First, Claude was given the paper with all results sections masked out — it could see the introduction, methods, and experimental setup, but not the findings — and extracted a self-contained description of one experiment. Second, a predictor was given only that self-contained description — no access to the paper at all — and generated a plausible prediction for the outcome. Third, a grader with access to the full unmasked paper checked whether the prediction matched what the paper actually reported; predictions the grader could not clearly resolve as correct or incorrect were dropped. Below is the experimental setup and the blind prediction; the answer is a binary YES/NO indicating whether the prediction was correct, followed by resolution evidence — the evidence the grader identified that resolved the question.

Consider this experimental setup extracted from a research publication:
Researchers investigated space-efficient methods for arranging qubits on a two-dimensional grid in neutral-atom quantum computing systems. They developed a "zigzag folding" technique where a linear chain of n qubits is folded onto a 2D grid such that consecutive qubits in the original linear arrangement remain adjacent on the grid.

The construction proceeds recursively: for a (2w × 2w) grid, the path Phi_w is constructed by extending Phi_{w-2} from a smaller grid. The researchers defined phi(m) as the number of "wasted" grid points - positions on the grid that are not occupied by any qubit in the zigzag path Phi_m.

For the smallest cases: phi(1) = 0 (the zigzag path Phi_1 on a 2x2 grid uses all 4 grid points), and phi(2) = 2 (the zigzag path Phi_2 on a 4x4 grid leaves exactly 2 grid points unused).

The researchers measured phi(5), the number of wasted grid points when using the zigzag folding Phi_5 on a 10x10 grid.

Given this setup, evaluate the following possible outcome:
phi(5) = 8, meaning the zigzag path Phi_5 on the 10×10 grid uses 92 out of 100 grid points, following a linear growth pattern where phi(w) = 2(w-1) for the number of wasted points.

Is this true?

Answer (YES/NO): YES